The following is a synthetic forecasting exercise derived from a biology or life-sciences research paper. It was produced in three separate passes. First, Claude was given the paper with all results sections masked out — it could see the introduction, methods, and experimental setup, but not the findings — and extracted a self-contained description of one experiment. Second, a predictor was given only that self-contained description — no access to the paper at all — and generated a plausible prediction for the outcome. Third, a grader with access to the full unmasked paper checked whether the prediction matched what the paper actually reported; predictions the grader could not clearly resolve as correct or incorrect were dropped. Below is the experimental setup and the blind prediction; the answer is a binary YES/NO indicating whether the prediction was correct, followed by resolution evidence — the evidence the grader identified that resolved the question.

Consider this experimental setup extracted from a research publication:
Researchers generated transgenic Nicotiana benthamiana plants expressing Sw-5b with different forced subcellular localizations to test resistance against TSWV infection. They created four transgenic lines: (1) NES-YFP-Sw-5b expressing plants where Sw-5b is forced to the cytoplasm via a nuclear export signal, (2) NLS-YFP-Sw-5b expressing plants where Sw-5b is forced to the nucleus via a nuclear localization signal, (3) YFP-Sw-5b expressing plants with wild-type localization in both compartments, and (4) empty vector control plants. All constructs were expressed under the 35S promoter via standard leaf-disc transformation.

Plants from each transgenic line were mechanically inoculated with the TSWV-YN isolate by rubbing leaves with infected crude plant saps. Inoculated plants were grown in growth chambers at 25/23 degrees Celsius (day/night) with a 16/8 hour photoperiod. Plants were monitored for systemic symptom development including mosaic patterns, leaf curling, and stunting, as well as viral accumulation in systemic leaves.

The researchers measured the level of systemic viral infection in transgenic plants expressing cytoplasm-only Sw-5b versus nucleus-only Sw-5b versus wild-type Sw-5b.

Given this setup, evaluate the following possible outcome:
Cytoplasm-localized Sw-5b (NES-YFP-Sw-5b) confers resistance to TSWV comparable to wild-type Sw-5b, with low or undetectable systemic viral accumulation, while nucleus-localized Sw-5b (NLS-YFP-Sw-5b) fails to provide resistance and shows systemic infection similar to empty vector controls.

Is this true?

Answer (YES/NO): NO